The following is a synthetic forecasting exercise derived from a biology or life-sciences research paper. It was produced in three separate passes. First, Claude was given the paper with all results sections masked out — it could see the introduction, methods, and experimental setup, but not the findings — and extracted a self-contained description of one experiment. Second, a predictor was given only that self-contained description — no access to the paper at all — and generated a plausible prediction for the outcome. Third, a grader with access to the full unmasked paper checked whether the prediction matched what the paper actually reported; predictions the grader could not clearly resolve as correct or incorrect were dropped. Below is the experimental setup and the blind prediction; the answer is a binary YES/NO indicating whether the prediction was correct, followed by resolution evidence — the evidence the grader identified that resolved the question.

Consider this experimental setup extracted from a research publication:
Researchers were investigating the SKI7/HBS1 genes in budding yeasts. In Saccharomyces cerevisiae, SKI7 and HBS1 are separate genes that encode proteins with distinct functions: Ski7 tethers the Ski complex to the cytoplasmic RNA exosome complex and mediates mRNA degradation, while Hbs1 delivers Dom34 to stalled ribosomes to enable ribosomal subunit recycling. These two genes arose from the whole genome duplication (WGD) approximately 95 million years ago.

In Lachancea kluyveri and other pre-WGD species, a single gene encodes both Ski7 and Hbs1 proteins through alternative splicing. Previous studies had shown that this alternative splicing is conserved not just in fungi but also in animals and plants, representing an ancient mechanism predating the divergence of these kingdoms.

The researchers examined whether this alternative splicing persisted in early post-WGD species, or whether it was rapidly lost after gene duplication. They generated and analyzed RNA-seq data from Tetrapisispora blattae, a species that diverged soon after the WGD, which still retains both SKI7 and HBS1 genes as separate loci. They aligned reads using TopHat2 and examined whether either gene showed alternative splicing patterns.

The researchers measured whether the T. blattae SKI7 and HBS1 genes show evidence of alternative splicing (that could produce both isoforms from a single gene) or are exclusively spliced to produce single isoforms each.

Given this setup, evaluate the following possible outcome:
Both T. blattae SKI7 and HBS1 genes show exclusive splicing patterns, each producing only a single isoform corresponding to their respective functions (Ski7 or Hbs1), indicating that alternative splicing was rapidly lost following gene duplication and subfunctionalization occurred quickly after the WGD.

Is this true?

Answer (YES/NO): YES